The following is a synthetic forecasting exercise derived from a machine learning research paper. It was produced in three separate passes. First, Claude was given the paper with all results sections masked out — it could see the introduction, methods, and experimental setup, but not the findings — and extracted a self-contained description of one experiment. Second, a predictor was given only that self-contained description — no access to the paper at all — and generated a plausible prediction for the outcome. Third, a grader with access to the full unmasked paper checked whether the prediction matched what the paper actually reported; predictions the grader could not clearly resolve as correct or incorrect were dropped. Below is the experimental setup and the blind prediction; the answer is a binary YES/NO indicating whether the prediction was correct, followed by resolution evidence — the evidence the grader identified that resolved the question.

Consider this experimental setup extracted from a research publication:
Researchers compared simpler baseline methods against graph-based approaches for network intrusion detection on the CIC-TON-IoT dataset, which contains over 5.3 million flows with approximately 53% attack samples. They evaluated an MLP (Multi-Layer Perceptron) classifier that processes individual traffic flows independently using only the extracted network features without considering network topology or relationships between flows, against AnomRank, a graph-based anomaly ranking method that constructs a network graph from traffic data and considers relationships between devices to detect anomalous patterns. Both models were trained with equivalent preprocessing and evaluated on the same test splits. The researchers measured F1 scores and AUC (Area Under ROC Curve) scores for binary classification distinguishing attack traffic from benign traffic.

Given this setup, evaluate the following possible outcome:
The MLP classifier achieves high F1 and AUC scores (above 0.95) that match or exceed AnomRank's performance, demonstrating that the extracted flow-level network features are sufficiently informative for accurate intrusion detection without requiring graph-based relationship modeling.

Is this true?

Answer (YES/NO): NO